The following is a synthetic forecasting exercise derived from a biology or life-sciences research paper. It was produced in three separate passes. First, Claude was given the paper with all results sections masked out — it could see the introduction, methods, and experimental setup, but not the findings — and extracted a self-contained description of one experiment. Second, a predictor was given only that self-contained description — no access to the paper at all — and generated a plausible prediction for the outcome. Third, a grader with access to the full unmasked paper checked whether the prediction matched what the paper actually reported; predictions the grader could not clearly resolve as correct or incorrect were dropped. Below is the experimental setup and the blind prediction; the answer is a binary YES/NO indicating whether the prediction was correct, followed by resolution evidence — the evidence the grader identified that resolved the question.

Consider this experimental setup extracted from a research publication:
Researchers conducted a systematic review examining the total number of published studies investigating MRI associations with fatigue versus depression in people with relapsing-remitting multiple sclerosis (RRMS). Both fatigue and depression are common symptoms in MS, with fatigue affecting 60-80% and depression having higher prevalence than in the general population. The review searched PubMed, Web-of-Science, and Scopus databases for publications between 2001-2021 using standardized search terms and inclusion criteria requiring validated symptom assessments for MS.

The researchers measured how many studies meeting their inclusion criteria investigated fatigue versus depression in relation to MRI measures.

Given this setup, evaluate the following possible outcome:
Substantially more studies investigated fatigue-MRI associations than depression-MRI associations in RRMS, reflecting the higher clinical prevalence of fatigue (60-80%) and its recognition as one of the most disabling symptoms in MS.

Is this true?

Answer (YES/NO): YES